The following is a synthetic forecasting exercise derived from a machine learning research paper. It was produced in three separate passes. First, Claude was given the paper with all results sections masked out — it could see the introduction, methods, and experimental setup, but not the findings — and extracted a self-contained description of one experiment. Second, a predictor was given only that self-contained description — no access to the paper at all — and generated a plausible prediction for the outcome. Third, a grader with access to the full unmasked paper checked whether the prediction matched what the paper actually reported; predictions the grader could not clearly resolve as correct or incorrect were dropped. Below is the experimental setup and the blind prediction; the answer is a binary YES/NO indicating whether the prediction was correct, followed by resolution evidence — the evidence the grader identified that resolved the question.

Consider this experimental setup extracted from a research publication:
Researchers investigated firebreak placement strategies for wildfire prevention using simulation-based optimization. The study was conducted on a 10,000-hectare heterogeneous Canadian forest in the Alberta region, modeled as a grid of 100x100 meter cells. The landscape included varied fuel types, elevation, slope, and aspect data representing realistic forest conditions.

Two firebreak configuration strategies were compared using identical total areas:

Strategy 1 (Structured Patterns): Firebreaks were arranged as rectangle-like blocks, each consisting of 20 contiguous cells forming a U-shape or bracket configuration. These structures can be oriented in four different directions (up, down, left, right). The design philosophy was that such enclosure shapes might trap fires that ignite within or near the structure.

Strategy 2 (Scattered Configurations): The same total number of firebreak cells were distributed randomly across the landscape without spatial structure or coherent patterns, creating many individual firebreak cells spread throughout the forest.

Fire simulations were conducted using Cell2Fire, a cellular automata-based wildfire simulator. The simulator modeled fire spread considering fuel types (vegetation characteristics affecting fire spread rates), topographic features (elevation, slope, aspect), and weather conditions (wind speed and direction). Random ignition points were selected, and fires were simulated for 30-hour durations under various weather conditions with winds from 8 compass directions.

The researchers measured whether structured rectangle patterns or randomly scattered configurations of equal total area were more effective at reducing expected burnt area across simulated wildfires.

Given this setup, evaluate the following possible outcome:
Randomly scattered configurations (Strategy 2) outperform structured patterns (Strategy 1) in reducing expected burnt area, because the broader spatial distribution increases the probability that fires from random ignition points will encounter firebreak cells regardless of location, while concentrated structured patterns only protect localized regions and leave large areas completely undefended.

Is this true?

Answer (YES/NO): NO